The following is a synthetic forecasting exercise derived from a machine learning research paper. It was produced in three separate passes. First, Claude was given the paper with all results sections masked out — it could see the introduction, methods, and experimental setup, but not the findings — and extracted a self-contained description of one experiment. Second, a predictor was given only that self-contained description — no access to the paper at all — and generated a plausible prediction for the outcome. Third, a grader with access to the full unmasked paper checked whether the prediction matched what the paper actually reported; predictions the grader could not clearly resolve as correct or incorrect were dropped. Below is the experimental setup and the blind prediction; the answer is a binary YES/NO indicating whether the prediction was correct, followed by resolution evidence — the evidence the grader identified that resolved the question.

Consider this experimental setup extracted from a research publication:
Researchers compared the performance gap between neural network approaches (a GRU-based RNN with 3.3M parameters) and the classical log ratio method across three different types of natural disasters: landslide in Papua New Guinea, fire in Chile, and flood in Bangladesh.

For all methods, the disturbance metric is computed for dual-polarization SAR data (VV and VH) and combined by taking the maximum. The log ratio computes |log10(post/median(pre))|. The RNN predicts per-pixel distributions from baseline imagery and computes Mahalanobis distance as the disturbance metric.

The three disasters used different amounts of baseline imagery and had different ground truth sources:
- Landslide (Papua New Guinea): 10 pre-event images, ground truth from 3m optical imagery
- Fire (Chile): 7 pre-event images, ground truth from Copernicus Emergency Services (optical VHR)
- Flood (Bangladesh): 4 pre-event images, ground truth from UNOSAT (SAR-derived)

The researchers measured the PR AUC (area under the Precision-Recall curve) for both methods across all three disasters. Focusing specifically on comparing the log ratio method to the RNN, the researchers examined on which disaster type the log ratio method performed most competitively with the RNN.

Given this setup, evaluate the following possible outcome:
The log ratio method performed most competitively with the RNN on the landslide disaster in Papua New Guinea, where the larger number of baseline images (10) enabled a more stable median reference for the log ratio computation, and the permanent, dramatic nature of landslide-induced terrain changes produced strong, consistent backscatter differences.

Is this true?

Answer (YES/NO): NO